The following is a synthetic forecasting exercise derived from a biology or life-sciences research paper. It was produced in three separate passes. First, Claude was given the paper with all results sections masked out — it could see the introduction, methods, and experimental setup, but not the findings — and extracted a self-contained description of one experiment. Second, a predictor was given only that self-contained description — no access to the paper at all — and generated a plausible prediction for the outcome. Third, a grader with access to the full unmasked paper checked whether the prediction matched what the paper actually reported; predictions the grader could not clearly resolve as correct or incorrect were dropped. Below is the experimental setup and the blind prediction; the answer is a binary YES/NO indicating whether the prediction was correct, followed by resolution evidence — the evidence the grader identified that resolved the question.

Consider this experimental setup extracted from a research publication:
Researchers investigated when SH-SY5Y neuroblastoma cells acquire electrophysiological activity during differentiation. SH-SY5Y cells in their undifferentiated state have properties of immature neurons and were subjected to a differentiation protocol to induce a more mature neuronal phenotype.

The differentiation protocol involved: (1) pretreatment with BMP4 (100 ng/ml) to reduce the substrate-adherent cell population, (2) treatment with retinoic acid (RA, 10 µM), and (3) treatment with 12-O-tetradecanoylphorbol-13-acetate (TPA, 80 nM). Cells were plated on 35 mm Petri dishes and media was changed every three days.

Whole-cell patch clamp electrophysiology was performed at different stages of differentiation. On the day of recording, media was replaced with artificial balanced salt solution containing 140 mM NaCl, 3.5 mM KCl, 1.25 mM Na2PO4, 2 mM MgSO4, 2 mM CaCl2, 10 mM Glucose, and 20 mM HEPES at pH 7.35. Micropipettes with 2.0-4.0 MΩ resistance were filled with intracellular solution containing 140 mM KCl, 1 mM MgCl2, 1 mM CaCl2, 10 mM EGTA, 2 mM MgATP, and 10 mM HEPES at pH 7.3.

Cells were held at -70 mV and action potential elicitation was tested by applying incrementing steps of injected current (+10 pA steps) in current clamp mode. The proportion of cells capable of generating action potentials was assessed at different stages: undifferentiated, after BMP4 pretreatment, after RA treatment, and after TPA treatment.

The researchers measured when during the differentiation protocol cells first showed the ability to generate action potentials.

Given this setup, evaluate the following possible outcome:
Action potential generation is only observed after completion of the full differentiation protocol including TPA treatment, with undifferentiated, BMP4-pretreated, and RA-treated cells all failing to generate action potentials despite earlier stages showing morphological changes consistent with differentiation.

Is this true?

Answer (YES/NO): NO